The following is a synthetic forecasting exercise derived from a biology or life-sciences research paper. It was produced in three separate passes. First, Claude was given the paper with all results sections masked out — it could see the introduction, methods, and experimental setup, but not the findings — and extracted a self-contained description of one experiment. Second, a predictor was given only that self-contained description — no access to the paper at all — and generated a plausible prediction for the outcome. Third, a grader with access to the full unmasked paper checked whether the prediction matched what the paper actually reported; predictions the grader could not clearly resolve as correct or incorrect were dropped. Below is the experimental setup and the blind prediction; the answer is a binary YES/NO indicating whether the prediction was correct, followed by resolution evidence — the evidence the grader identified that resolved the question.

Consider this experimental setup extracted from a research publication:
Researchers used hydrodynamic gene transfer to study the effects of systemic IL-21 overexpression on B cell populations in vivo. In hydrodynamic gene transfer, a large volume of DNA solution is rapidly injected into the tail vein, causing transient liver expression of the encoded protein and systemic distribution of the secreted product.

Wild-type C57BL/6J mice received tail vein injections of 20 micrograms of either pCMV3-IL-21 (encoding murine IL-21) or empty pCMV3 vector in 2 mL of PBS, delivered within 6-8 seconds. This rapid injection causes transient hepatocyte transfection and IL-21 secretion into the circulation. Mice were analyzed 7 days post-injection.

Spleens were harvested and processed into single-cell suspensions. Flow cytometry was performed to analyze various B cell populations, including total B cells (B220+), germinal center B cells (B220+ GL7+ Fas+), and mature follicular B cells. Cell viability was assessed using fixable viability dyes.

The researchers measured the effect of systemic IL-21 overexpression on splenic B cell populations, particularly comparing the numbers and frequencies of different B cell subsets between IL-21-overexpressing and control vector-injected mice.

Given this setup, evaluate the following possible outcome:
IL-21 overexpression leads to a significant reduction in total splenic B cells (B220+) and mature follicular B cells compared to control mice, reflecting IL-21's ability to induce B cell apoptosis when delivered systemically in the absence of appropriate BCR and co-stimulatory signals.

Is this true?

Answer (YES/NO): NO